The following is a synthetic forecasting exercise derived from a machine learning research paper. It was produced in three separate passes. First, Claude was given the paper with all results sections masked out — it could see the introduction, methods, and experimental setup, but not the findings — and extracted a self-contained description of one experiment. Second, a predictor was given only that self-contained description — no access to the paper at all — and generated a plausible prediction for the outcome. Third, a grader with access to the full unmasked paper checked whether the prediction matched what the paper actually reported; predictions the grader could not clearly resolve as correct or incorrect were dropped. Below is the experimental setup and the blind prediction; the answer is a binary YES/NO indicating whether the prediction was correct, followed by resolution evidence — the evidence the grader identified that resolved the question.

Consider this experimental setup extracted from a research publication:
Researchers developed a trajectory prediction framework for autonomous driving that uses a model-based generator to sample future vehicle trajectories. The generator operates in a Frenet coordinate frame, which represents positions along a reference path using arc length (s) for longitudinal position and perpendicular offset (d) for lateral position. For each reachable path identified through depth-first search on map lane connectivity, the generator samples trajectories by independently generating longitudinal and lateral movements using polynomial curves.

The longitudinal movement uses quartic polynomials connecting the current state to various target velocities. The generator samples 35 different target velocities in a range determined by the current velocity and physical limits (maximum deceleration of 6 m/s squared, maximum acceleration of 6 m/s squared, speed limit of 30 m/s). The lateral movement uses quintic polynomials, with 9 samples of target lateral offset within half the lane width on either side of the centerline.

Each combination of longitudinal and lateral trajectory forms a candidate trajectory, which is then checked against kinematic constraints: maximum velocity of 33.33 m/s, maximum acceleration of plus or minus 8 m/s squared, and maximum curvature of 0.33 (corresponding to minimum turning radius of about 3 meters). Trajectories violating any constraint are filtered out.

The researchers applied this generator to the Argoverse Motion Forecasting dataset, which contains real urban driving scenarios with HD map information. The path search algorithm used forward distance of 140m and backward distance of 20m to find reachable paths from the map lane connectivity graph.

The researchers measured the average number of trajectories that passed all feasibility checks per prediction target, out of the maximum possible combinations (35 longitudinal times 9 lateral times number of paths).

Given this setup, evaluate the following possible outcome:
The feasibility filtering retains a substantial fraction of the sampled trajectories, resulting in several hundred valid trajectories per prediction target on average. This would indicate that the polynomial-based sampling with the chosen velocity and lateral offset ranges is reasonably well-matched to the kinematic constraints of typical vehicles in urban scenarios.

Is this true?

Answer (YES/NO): YES